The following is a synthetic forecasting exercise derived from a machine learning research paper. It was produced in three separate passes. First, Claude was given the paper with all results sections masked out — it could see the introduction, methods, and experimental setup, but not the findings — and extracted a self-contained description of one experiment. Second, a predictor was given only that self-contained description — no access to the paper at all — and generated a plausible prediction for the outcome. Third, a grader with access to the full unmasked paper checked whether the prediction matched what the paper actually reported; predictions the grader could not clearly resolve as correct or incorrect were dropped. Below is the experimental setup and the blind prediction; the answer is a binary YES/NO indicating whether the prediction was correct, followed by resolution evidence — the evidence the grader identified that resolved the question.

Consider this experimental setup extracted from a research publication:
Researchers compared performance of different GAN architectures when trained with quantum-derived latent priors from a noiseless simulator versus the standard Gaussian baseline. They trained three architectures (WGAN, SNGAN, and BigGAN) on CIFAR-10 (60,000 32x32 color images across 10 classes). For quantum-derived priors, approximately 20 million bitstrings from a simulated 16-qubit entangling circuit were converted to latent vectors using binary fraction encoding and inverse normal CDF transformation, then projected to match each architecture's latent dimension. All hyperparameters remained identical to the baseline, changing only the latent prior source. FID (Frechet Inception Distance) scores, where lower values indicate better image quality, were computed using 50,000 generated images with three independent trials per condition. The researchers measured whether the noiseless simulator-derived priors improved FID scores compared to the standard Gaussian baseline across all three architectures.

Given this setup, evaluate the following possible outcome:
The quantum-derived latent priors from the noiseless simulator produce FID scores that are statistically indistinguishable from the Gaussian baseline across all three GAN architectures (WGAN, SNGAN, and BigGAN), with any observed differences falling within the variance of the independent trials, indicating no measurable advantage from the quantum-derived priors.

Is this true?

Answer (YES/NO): NO